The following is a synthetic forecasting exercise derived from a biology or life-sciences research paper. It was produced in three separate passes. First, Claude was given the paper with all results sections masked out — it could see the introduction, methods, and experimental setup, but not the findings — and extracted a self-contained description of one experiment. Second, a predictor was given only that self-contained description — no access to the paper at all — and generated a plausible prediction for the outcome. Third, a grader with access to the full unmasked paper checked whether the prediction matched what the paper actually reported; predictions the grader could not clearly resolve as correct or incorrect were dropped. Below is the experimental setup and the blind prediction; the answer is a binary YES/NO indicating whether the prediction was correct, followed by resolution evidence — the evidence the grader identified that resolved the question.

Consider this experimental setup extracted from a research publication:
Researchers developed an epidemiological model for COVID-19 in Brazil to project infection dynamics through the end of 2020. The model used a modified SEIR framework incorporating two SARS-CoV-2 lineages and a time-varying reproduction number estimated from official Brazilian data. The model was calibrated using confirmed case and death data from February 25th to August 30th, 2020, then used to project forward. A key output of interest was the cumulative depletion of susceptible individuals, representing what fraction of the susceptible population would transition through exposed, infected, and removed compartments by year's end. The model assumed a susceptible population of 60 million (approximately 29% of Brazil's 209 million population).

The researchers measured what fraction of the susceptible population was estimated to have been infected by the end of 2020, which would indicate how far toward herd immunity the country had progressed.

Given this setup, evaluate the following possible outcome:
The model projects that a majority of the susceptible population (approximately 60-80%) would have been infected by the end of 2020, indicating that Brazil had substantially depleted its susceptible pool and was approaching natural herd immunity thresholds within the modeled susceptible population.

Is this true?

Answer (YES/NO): NO